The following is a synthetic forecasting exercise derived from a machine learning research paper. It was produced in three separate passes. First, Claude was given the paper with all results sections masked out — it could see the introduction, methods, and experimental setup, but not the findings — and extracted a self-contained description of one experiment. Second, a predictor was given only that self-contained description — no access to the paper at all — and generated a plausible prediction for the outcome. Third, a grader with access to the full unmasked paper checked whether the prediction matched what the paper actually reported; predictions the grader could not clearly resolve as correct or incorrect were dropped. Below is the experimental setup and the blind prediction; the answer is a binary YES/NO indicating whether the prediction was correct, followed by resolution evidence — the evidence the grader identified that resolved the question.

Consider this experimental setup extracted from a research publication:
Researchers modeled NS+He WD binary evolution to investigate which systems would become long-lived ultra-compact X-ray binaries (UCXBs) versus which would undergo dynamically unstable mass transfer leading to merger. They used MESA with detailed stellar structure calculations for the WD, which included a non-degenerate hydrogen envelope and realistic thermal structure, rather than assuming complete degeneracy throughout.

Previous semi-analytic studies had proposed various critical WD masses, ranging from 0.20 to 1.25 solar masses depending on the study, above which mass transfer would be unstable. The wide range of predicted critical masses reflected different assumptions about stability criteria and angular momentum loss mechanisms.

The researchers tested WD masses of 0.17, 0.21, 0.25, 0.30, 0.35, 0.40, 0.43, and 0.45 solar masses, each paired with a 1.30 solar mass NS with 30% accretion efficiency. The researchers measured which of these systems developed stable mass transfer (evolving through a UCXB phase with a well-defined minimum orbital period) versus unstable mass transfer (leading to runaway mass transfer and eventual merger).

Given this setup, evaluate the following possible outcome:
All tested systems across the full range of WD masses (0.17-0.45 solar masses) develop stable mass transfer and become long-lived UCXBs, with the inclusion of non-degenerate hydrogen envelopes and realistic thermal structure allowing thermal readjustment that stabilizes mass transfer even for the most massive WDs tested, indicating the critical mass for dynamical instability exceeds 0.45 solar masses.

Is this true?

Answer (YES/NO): YES